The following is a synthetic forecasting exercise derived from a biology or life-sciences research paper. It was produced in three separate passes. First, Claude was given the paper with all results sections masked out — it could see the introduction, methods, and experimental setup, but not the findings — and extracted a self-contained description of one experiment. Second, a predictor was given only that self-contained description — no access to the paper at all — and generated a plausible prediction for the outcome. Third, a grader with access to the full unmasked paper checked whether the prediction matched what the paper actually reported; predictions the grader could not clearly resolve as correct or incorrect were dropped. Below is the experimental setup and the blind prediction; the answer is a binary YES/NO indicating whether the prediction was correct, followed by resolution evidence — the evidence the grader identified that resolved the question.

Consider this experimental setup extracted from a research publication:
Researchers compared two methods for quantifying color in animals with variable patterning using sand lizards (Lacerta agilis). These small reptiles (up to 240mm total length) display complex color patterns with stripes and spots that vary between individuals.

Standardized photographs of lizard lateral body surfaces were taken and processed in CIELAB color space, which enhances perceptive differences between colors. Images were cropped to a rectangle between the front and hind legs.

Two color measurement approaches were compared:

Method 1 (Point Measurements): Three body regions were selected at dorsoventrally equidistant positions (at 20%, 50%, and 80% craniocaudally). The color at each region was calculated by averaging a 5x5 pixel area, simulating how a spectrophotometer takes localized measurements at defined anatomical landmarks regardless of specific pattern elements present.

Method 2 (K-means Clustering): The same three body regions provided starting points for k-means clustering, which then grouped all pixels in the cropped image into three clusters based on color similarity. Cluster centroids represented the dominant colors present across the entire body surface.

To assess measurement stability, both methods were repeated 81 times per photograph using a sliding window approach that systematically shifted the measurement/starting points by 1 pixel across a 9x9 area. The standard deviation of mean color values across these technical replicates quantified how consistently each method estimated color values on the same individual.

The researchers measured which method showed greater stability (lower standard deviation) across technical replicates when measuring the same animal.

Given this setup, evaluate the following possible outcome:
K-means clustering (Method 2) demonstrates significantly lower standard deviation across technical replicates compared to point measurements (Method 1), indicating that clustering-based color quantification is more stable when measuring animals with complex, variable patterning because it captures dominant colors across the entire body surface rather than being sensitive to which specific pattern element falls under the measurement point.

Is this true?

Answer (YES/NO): YES